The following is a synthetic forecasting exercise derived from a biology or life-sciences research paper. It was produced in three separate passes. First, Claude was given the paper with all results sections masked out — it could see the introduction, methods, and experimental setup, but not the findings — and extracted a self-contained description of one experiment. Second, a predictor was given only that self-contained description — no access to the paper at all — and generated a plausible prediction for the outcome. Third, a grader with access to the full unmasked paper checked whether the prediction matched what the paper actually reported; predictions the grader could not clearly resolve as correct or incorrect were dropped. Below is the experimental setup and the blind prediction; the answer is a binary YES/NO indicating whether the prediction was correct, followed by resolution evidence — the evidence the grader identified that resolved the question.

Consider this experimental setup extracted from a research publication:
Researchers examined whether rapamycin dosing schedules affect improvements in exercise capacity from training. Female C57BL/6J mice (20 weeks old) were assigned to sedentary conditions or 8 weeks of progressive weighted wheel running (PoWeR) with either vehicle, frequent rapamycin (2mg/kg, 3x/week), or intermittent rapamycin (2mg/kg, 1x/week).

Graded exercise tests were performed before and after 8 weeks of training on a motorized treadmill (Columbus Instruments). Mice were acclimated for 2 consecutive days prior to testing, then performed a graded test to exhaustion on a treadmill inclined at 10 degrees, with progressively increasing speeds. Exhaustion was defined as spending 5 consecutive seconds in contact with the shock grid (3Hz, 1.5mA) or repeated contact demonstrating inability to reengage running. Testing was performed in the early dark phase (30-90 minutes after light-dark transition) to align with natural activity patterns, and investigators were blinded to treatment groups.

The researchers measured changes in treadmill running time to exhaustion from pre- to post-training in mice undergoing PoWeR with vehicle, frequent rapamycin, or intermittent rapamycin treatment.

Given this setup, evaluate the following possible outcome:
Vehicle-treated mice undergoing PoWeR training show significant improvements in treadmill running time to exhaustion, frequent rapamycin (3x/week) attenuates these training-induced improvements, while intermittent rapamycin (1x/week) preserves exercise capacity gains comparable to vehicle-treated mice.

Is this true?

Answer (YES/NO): NO